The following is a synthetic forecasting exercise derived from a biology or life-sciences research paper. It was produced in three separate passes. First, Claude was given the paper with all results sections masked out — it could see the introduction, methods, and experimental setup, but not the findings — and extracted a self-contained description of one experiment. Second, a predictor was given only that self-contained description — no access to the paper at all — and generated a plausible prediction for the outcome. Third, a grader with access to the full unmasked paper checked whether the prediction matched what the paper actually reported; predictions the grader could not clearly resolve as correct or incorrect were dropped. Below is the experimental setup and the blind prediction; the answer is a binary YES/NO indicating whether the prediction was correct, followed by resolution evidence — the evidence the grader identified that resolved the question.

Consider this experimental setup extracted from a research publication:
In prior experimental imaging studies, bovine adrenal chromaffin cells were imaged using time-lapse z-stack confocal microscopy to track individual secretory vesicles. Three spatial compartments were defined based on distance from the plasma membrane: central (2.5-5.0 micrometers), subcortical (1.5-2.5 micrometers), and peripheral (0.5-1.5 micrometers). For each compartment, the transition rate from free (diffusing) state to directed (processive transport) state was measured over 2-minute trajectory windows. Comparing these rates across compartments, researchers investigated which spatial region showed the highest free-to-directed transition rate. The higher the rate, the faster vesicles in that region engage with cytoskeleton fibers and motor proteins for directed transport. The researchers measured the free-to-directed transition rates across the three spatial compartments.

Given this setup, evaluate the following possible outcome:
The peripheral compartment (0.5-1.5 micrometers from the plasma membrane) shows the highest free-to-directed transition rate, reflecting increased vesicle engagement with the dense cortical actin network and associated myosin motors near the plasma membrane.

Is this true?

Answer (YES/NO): NO